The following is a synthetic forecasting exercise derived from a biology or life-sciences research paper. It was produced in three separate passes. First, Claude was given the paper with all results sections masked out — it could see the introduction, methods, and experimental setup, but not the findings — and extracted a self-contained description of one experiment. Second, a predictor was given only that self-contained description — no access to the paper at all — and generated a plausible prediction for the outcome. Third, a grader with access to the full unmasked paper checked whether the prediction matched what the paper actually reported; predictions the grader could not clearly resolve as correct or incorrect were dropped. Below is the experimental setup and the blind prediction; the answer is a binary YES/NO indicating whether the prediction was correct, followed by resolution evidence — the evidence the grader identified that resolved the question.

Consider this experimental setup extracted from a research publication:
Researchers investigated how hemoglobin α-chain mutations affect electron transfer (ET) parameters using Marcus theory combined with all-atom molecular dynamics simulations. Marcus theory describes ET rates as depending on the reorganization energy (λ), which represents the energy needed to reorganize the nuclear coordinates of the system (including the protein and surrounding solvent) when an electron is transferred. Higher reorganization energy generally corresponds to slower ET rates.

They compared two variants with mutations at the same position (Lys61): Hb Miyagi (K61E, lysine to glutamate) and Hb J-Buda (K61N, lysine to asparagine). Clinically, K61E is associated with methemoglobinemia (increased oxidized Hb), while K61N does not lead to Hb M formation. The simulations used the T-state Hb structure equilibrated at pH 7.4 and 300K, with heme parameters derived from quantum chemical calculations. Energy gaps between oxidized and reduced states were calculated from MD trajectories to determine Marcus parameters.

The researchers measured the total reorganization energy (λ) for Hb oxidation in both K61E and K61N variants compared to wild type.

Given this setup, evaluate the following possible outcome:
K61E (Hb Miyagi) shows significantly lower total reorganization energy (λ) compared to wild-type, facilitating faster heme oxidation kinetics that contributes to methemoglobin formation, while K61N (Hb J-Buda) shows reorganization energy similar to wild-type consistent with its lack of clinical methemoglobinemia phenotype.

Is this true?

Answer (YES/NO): NO